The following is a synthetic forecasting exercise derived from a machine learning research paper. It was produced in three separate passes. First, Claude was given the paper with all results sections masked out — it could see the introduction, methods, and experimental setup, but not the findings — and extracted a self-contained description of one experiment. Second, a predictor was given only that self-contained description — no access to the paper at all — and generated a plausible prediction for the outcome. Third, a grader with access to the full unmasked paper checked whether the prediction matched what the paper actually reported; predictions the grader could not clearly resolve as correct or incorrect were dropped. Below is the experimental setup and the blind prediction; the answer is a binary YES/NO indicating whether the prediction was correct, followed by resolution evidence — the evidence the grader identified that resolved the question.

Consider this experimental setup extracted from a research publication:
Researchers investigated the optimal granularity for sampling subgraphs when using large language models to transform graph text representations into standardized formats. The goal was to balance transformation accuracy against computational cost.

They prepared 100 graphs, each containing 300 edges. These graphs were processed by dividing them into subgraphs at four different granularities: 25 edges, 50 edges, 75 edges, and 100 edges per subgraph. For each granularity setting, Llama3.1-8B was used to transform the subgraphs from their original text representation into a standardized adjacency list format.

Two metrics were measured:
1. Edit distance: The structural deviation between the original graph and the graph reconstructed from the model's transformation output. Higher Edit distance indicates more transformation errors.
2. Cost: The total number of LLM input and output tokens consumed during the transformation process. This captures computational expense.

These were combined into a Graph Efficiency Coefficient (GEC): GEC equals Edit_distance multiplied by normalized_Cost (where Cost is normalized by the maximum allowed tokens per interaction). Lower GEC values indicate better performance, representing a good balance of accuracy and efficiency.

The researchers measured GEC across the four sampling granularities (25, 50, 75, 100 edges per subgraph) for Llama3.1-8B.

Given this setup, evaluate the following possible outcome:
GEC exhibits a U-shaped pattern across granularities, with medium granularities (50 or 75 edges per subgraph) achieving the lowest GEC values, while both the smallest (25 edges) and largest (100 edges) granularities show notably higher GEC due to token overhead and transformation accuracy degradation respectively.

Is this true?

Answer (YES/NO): NO